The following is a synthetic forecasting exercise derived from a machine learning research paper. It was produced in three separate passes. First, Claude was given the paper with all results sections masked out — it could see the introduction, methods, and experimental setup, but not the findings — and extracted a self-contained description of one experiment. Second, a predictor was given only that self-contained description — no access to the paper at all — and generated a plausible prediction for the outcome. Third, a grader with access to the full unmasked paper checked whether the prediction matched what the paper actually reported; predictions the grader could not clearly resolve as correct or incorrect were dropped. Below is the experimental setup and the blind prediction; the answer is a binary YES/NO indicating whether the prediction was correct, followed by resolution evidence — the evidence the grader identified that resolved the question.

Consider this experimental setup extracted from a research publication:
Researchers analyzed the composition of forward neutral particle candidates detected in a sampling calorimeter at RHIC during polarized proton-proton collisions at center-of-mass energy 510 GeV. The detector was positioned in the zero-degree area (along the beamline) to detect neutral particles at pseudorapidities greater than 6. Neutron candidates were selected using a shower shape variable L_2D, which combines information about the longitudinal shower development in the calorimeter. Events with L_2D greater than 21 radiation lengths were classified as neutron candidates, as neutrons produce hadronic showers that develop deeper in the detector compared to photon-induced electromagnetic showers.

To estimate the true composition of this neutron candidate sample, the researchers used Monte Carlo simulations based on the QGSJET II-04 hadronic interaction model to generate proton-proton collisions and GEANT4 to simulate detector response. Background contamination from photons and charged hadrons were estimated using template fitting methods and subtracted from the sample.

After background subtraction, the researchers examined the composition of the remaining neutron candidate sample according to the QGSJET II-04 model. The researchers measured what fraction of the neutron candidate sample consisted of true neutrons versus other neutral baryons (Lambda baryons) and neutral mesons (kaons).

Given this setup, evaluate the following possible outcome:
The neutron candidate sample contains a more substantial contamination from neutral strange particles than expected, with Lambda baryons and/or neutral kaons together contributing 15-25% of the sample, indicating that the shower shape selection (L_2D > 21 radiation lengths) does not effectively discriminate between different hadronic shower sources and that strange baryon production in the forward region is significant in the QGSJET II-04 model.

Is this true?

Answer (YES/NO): NO